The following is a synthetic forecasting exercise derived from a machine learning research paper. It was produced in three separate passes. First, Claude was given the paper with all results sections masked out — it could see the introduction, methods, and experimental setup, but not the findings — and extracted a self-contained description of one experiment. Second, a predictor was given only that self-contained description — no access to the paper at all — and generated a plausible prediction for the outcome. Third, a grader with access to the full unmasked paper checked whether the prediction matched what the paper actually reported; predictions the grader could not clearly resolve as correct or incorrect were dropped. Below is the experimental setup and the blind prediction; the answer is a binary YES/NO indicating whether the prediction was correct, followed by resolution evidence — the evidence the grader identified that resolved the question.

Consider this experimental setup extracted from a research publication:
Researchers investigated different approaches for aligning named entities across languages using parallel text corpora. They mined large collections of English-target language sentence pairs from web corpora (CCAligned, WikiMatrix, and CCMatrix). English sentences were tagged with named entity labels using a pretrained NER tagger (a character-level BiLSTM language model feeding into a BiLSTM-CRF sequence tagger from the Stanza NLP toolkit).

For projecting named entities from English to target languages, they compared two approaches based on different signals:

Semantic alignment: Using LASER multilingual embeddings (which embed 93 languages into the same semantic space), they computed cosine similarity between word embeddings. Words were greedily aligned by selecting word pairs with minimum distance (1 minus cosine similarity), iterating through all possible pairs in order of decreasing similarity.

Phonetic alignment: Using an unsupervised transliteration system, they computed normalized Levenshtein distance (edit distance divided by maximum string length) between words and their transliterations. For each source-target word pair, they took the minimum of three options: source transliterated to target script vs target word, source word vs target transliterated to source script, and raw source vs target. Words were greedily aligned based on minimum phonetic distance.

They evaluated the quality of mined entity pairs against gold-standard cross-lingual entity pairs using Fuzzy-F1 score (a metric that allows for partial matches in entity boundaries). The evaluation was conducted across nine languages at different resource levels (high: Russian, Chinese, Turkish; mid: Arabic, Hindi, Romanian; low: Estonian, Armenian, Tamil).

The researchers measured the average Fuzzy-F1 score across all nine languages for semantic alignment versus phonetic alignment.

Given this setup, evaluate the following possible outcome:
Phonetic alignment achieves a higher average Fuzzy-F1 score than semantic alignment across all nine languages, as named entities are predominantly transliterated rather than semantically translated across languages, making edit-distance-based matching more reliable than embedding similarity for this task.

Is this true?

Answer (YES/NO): YES